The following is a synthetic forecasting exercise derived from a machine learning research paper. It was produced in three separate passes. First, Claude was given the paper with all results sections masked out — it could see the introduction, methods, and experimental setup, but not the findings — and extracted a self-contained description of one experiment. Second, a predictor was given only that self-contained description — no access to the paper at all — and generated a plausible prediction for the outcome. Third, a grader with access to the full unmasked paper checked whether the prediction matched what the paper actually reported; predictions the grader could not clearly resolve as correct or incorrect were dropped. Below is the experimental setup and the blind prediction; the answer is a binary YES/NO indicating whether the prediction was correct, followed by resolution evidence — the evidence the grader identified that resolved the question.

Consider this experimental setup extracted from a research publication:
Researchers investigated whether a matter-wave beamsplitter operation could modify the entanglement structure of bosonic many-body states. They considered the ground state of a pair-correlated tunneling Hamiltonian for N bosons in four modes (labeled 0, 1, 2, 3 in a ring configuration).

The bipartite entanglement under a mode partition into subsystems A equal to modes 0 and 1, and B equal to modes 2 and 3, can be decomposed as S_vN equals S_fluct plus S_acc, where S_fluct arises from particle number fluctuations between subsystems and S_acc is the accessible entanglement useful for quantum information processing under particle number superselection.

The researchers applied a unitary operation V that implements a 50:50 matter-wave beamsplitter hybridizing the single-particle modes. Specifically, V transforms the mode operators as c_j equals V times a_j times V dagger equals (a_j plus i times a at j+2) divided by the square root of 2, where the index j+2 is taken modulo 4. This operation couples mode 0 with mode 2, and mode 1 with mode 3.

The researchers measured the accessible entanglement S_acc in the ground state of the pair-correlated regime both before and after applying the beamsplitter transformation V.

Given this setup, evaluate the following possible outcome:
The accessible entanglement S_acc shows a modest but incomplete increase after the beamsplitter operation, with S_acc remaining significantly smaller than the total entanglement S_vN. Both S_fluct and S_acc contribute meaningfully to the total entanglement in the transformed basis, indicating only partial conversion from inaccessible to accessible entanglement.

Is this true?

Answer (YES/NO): NO